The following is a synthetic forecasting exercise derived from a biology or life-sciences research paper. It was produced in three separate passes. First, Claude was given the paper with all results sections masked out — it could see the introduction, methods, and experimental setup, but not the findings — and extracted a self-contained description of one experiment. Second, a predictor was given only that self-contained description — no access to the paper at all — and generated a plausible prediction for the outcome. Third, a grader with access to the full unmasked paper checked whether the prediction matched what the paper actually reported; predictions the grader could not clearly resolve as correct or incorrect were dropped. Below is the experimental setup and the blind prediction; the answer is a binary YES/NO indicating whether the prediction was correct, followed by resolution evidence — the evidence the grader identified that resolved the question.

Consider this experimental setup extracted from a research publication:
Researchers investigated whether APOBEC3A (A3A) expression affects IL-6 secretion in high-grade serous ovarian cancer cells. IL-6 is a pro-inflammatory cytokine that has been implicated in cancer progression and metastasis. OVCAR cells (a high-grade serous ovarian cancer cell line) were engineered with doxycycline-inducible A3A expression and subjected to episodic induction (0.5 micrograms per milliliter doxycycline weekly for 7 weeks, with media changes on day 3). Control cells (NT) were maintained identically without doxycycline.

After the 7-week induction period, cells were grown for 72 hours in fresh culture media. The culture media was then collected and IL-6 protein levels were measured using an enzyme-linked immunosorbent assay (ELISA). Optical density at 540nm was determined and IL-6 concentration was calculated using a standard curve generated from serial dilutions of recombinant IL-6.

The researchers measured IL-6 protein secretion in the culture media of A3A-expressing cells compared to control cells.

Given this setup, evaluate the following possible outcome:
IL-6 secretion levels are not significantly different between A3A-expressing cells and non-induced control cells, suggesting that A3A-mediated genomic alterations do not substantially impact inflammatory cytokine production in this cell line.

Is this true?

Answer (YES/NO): NO